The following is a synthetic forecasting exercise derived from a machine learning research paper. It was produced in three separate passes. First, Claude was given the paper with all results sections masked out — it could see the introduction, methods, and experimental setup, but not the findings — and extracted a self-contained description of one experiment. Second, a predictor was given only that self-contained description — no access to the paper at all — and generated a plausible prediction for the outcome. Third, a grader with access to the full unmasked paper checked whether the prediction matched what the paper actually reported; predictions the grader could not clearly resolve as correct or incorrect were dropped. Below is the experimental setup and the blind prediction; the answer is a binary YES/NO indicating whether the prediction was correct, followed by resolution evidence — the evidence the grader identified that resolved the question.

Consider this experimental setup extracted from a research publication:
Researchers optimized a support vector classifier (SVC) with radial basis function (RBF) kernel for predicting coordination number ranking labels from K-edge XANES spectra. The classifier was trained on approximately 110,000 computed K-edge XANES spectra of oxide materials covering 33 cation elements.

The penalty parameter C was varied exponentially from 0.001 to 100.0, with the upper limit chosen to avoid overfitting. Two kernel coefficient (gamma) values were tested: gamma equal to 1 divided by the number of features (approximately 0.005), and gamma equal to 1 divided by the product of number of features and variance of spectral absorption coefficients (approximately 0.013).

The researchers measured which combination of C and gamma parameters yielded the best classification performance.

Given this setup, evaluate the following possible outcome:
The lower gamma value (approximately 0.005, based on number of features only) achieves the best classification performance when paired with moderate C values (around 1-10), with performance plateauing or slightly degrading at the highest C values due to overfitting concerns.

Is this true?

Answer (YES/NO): NO